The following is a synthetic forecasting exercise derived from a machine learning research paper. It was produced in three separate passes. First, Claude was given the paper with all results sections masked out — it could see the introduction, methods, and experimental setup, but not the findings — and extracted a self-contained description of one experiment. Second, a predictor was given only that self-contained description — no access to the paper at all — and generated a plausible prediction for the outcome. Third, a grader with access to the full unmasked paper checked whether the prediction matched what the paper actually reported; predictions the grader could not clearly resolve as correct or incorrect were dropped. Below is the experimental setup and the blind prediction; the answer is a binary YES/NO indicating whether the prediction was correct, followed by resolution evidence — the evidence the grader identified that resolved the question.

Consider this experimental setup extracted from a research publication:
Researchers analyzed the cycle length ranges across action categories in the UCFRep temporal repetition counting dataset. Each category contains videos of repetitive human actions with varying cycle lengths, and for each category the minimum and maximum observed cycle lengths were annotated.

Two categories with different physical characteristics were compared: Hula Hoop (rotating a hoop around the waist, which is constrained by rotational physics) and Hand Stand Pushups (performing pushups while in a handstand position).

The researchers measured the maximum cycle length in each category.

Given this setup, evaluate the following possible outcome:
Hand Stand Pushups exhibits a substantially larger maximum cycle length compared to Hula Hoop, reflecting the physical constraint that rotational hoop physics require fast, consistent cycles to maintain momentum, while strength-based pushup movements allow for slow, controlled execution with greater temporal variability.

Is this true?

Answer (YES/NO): YES